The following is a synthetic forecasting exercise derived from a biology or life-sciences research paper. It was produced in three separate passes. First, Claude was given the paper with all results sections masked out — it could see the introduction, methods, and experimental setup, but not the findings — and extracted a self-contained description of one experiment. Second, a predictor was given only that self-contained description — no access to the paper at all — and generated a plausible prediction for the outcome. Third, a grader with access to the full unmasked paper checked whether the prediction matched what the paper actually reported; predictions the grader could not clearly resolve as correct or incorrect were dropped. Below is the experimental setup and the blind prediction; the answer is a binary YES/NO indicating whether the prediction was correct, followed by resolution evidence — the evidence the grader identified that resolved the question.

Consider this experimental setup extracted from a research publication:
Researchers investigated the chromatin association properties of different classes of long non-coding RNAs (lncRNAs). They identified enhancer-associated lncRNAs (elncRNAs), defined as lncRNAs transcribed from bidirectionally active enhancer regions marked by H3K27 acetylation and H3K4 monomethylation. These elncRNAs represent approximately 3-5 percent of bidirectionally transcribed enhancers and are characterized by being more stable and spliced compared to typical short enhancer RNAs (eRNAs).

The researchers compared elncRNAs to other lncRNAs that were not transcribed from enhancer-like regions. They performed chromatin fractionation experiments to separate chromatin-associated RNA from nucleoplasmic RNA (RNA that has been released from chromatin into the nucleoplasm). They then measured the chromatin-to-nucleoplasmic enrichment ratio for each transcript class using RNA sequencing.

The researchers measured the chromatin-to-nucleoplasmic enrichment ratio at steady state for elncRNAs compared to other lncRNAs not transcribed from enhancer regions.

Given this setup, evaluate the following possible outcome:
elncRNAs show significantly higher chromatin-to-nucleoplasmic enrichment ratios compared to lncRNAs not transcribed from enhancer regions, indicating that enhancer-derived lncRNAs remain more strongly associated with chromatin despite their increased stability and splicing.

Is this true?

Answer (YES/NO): NO